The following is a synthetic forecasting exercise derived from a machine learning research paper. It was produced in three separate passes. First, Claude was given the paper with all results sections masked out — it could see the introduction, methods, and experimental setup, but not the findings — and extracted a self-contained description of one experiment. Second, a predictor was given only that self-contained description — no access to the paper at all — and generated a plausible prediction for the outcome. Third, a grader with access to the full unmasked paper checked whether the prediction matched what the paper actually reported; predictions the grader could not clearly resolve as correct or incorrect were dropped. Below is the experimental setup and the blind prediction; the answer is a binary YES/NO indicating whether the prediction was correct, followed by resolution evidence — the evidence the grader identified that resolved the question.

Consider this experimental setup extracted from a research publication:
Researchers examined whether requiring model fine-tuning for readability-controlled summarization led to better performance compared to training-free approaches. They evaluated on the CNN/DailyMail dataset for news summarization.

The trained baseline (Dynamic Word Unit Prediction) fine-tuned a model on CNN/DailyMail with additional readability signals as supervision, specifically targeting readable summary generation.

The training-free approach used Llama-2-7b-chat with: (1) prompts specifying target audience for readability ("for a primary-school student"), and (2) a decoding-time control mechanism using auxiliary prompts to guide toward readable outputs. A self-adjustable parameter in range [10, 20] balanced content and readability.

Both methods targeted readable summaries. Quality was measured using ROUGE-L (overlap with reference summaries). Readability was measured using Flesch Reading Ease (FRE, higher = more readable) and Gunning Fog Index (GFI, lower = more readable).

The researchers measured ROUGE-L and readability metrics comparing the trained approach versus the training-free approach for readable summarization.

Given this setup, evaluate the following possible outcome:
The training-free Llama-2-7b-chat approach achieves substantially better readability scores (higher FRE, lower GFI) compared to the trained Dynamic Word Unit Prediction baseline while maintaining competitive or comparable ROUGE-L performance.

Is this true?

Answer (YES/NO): NO